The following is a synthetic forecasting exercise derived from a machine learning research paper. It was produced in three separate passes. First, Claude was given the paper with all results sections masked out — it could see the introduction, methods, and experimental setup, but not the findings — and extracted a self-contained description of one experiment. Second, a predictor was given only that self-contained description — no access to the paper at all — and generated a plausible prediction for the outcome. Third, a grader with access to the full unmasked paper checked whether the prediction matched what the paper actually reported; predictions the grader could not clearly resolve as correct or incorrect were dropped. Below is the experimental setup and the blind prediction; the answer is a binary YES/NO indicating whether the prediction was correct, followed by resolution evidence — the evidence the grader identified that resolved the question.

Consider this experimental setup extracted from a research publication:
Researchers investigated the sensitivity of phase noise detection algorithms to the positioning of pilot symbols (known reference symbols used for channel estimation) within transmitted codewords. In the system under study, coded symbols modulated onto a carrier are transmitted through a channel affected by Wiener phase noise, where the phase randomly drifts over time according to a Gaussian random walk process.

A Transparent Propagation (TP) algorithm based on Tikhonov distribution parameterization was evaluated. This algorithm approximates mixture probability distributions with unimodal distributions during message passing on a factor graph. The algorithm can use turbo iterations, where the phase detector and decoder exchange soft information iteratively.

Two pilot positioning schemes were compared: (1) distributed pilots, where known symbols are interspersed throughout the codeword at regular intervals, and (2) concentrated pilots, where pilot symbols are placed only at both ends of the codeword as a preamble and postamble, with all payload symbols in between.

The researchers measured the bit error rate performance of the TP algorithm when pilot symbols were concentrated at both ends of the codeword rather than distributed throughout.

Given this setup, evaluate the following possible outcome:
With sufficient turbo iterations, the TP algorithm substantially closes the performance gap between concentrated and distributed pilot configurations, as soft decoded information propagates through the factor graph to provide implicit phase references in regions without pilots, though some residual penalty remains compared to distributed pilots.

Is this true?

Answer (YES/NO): NO